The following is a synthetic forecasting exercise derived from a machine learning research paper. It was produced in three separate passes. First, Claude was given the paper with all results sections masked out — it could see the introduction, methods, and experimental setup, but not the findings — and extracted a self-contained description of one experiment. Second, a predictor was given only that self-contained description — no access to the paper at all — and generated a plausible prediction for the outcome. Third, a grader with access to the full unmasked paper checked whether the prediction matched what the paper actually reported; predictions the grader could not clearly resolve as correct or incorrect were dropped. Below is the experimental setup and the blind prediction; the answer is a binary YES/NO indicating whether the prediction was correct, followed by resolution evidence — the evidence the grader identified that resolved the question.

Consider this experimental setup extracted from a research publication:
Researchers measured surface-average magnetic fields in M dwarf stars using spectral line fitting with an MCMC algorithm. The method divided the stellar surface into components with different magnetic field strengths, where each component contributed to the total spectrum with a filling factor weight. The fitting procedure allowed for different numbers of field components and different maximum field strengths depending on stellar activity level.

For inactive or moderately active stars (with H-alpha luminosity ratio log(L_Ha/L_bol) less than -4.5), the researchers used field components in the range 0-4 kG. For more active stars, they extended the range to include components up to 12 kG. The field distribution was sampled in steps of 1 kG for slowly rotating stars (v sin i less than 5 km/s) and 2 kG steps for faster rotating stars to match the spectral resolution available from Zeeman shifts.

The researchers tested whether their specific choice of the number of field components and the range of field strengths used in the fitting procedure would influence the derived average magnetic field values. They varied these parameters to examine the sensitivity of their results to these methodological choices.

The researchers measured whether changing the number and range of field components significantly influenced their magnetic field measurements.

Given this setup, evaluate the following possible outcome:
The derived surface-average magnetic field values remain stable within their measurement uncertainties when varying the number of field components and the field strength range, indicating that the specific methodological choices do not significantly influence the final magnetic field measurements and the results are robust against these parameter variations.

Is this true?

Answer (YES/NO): YES